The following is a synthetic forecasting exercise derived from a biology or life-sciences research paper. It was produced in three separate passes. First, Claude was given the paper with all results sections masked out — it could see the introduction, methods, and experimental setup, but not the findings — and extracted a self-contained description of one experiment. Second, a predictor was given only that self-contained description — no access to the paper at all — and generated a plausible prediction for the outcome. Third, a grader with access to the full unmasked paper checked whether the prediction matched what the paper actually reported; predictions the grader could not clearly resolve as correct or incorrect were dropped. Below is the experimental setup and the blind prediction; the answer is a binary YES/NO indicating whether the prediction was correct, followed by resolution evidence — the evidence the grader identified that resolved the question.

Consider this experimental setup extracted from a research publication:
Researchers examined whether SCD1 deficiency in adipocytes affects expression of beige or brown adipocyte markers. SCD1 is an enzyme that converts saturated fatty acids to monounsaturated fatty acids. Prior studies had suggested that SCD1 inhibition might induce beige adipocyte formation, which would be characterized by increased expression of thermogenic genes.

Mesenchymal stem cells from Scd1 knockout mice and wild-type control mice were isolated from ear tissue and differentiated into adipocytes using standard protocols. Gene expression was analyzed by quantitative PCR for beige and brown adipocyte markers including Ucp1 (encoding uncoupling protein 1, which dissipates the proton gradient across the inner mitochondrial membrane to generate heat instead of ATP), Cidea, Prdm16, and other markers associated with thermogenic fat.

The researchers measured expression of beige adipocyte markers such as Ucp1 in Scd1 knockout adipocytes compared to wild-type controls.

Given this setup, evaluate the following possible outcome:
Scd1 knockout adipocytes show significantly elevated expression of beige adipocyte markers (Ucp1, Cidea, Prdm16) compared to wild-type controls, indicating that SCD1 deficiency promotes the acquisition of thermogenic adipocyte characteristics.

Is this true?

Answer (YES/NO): NO